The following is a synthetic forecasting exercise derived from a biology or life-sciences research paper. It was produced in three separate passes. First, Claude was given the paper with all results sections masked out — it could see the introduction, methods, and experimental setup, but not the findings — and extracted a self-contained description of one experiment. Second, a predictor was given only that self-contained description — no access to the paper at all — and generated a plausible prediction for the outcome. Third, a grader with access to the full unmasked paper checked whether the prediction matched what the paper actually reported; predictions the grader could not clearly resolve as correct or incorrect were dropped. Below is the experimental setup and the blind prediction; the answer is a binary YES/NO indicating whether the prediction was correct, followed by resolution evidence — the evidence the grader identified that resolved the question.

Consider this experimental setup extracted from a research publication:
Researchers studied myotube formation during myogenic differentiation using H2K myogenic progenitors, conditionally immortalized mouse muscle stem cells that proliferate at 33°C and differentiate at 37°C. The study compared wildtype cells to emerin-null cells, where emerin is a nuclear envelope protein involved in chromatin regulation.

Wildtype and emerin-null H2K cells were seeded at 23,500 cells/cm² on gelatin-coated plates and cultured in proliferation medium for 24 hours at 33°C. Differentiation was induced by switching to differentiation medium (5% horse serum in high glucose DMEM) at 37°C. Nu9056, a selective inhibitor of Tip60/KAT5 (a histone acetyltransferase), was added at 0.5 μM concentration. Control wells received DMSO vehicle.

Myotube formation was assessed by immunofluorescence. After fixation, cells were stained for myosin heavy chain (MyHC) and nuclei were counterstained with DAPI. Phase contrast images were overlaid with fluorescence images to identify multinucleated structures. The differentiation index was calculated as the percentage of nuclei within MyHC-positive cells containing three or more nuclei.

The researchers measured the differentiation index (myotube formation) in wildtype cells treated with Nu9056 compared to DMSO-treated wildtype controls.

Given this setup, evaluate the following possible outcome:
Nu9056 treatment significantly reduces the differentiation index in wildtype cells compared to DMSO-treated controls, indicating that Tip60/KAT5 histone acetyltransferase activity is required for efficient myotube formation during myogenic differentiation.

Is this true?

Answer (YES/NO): NO